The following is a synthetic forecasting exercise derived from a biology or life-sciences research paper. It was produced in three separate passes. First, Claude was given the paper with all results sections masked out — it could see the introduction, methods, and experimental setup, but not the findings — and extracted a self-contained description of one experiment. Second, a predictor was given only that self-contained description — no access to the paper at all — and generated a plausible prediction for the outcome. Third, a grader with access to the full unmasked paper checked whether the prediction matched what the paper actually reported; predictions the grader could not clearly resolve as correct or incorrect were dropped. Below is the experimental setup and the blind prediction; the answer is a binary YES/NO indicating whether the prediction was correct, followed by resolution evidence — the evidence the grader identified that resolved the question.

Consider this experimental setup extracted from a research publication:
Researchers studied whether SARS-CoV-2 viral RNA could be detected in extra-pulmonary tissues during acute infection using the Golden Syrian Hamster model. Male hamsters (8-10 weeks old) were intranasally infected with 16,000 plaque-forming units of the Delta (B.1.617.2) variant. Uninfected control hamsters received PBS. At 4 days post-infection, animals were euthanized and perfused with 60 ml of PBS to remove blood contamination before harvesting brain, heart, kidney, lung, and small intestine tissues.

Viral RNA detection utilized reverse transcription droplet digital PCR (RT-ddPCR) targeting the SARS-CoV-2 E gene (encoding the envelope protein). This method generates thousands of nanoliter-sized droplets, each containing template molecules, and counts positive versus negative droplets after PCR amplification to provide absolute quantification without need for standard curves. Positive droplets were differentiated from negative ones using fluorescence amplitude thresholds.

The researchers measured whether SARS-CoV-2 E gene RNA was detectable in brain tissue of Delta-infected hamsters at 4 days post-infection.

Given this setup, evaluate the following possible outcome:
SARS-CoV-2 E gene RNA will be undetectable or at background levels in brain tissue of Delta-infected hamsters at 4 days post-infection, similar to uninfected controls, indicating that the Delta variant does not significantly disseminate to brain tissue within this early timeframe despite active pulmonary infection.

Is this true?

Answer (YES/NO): NO